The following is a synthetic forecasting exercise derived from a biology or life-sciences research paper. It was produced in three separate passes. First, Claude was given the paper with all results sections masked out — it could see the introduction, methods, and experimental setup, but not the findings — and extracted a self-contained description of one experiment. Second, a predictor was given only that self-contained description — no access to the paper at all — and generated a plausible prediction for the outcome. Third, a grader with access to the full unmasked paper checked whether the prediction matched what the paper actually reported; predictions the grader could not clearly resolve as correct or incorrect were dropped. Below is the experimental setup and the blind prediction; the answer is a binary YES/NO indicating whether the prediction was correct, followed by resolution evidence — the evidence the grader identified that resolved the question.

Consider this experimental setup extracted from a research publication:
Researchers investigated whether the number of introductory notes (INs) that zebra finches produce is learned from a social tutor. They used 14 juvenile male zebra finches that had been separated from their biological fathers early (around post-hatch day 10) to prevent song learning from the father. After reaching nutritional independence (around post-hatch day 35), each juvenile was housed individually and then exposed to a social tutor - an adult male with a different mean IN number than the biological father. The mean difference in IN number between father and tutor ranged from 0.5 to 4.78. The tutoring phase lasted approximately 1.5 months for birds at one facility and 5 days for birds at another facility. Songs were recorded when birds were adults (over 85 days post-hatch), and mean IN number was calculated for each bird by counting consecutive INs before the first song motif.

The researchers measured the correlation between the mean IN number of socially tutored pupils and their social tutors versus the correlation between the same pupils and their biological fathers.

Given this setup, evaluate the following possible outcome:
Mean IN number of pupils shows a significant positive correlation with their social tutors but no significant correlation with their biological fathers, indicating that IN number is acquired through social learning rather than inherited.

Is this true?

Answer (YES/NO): YES